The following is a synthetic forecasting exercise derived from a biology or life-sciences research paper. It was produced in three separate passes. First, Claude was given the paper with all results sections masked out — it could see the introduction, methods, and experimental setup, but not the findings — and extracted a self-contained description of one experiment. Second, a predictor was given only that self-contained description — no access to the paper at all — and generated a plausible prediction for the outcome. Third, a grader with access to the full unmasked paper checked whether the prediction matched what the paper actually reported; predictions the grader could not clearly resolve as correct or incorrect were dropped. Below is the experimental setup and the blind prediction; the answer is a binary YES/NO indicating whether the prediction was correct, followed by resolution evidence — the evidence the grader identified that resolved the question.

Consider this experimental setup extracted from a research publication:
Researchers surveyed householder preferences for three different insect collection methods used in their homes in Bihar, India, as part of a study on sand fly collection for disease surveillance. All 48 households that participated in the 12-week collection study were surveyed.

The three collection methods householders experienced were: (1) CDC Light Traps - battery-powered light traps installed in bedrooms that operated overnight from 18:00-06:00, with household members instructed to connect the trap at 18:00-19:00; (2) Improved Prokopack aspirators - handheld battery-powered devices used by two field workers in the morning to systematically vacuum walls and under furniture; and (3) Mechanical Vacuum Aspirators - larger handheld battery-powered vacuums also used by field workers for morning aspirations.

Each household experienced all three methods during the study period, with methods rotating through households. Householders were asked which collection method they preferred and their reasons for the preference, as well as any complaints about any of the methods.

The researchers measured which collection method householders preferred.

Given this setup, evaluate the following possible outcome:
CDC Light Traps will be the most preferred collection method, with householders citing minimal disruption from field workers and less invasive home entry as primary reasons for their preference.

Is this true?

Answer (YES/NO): NO